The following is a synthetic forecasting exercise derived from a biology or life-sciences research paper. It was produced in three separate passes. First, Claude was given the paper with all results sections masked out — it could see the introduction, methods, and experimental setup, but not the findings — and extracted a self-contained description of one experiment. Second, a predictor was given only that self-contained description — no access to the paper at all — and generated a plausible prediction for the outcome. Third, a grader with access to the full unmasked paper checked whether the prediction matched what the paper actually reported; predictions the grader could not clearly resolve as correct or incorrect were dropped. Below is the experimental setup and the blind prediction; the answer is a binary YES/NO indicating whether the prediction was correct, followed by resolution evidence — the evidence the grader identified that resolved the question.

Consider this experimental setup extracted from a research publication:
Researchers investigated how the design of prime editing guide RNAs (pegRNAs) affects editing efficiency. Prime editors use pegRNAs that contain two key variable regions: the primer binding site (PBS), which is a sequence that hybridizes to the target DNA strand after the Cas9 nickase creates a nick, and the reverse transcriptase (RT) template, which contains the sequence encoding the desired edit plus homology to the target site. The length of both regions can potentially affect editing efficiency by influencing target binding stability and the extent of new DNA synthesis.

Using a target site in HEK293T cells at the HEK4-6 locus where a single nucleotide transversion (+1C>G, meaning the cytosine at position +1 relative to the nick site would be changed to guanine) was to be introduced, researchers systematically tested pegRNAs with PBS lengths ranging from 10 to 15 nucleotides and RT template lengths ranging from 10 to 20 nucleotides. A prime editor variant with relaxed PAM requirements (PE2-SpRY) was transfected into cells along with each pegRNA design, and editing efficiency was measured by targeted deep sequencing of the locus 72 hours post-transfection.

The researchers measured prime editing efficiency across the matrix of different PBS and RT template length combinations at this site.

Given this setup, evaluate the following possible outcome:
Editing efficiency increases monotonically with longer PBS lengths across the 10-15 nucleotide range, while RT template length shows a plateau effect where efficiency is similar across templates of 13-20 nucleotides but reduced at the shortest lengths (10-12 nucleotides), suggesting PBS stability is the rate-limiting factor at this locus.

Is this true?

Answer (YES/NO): NO